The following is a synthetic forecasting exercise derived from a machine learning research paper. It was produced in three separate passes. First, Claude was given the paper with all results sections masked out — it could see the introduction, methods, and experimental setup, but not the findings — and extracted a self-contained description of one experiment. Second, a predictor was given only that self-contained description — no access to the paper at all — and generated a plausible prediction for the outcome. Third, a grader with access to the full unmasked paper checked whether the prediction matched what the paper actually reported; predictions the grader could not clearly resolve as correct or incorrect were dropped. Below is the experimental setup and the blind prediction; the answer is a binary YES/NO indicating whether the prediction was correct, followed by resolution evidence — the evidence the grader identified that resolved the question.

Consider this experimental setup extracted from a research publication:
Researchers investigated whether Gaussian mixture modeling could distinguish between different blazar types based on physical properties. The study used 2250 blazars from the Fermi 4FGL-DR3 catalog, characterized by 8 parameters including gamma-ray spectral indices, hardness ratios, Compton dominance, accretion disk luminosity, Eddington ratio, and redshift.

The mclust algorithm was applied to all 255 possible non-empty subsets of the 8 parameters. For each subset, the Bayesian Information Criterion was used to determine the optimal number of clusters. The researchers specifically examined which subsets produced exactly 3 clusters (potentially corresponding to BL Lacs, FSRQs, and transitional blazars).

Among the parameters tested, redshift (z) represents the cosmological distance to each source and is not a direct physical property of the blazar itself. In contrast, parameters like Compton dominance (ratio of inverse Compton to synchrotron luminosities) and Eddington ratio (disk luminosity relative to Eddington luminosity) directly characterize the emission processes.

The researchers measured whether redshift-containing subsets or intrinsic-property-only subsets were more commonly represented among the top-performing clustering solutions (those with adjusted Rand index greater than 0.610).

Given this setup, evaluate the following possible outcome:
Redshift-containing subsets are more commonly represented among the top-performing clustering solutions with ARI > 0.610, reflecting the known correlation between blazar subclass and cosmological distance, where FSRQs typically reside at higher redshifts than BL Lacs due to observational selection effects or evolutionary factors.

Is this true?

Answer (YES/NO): NO